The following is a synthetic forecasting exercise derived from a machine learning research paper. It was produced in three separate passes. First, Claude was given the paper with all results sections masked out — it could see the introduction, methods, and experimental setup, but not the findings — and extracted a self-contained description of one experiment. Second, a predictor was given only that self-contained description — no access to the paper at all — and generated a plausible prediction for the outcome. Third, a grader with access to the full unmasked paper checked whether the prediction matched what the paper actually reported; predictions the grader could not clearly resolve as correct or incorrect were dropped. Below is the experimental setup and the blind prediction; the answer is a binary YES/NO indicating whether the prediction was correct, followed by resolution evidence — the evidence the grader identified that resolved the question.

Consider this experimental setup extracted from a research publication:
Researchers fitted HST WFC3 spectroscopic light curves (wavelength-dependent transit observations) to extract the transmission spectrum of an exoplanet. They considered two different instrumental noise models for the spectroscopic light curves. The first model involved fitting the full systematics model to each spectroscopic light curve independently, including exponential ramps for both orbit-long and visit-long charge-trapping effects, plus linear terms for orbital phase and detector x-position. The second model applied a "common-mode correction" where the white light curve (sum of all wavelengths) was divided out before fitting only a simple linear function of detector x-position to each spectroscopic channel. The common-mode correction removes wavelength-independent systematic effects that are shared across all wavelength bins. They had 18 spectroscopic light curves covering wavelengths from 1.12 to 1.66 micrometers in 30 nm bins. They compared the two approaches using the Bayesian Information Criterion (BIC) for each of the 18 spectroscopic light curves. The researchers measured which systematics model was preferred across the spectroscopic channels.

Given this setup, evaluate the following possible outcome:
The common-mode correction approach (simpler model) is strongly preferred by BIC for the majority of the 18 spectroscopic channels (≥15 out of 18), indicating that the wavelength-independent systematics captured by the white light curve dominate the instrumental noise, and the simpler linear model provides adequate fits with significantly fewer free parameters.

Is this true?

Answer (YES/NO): YES